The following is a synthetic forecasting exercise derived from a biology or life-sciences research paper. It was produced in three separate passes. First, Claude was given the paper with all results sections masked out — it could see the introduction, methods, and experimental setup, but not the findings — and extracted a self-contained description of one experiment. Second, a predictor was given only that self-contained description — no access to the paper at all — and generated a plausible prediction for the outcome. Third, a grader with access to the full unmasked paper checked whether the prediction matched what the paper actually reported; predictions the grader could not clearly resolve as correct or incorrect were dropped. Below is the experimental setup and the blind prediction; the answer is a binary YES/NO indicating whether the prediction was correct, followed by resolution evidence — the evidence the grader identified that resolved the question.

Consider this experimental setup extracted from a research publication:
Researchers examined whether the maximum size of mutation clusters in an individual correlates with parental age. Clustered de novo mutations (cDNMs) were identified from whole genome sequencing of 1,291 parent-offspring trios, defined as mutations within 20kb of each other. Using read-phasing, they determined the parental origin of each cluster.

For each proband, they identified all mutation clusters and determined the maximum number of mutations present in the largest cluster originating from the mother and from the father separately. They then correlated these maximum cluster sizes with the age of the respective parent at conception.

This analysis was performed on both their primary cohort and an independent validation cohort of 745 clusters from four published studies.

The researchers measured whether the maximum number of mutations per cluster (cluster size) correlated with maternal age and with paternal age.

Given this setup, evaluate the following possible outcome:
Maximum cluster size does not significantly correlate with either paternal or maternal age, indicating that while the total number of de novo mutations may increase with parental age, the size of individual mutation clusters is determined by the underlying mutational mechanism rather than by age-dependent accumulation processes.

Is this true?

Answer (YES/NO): NO